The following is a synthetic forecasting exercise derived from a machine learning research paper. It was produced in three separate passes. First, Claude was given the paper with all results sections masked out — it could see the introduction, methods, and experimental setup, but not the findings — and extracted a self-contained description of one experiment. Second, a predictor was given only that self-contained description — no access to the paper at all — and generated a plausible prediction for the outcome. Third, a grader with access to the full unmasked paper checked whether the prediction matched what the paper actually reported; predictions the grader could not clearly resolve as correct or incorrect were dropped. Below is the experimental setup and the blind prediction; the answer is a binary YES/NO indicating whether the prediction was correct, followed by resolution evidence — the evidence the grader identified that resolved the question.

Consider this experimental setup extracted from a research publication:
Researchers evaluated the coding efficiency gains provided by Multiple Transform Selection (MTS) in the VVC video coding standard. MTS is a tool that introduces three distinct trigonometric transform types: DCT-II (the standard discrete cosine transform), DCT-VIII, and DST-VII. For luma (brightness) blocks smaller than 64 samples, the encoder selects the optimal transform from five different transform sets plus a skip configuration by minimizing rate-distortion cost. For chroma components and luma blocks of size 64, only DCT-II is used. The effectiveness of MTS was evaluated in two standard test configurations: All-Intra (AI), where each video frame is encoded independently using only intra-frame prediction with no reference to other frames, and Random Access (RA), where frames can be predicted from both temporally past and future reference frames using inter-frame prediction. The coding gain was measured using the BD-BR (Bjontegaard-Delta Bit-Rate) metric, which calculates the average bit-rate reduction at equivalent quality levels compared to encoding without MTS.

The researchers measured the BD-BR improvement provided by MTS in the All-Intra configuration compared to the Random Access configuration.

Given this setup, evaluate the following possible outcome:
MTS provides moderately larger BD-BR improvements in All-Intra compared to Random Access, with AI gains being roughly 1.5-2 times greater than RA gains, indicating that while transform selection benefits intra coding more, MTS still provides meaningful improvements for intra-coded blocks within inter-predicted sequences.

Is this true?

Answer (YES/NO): NO